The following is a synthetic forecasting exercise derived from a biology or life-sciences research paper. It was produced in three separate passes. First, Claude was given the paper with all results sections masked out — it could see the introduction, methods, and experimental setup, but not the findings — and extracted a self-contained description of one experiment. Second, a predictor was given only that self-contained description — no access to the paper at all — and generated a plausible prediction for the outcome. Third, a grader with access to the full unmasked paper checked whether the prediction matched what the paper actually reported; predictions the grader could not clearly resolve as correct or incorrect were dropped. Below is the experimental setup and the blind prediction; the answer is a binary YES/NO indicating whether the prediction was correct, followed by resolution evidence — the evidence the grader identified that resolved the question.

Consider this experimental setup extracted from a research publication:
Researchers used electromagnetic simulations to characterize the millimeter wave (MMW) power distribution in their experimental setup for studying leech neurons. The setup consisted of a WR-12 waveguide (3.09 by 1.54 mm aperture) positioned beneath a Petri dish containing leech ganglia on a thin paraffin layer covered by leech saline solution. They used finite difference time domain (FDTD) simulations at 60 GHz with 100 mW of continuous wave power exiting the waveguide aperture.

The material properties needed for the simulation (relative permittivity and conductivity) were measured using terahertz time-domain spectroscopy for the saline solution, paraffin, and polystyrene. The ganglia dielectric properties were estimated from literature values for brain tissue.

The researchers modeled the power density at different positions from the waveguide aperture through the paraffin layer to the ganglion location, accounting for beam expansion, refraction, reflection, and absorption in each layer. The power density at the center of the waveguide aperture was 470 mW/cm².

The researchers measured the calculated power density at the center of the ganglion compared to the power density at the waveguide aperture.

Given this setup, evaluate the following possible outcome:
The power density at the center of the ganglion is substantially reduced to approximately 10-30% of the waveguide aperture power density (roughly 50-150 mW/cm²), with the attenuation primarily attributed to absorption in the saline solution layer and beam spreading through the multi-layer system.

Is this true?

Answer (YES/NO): NO